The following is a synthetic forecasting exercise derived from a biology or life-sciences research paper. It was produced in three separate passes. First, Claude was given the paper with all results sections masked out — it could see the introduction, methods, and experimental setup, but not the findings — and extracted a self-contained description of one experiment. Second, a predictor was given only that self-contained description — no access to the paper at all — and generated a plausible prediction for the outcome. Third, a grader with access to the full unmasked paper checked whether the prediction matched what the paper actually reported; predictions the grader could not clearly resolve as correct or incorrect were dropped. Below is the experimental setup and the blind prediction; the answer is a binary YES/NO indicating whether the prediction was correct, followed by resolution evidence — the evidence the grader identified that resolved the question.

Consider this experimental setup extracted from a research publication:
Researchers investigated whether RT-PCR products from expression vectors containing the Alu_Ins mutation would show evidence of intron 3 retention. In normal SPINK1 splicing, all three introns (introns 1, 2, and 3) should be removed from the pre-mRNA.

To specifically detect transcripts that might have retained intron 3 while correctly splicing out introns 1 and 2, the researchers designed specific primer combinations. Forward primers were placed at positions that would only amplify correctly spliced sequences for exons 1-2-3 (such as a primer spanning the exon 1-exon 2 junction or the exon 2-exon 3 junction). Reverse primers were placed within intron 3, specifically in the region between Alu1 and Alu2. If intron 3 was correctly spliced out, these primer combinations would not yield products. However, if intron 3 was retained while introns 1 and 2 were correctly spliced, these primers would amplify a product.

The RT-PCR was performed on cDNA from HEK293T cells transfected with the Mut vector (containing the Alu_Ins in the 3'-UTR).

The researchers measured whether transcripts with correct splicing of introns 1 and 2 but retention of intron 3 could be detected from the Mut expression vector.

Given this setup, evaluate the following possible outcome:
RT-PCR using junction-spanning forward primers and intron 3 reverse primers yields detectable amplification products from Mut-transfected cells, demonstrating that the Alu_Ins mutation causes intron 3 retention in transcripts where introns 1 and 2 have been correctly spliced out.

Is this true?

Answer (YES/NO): NO